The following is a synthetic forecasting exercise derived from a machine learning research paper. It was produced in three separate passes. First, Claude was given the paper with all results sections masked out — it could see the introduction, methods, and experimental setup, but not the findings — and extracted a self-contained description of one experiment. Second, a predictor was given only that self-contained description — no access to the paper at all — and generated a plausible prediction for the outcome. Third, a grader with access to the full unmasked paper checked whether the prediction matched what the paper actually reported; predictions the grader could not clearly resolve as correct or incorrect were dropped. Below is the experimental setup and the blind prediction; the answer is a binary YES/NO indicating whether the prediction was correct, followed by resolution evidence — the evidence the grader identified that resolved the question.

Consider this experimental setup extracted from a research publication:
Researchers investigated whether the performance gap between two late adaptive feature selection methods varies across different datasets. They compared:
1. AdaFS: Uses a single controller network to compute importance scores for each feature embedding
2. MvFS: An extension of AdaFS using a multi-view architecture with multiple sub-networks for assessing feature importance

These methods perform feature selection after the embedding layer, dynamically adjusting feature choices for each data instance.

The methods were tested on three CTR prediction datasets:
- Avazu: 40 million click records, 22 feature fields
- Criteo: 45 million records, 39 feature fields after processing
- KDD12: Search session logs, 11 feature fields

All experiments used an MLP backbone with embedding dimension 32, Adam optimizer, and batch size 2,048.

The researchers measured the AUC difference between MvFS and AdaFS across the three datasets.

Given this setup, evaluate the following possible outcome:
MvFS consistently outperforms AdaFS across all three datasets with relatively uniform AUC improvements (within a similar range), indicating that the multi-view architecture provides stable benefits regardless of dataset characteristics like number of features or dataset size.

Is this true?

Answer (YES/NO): NO